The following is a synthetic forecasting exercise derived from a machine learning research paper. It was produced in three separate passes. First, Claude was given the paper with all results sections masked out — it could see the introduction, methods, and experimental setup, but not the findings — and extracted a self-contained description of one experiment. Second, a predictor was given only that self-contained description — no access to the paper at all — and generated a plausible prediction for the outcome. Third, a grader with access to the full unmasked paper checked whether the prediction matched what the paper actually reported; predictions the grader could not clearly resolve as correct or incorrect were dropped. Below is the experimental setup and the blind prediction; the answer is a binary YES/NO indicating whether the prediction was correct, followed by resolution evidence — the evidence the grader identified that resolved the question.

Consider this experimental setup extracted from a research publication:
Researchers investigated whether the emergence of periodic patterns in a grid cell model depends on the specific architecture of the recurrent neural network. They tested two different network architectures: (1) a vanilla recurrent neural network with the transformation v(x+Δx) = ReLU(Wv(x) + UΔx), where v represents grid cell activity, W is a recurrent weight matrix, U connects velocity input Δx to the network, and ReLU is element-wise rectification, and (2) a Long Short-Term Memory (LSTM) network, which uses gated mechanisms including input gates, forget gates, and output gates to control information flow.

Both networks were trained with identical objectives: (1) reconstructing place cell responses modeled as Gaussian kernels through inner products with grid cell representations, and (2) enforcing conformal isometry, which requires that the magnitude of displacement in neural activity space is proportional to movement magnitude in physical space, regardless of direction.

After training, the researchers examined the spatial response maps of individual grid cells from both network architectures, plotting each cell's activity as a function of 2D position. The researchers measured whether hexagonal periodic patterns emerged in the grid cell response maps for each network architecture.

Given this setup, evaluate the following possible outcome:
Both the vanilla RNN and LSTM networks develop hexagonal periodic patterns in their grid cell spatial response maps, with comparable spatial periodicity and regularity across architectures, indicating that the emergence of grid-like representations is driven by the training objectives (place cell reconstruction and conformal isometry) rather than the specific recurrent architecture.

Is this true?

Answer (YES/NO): YES